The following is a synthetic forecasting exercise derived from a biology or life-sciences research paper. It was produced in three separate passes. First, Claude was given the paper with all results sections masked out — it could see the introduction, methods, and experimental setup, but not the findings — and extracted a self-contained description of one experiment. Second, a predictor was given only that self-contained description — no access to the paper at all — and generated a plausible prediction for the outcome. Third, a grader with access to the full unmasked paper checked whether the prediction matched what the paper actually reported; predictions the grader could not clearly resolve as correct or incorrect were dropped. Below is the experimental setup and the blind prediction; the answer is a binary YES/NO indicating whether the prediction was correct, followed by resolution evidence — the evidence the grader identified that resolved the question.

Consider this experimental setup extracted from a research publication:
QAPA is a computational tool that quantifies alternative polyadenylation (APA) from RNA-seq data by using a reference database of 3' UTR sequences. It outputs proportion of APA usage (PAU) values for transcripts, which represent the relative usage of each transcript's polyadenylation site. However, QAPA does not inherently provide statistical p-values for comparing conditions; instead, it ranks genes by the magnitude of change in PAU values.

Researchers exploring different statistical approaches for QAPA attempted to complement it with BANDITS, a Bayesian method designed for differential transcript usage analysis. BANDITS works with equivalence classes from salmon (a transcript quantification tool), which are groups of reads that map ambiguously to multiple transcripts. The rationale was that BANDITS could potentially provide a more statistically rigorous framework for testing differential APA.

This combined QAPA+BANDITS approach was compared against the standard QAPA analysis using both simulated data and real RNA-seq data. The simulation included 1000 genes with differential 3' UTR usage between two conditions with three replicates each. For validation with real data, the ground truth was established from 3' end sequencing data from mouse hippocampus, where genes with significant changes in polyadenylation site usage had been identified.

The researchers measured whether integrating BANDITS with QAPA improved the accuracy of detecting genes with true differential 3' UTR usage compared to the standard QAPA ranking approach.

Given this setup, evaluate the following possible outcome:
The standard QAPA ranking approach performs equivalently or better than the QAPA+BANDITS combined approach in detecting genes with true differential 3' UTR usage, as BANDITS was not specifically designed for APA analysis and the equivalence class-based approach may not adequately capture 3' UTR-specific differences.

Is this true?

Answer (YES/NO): YES